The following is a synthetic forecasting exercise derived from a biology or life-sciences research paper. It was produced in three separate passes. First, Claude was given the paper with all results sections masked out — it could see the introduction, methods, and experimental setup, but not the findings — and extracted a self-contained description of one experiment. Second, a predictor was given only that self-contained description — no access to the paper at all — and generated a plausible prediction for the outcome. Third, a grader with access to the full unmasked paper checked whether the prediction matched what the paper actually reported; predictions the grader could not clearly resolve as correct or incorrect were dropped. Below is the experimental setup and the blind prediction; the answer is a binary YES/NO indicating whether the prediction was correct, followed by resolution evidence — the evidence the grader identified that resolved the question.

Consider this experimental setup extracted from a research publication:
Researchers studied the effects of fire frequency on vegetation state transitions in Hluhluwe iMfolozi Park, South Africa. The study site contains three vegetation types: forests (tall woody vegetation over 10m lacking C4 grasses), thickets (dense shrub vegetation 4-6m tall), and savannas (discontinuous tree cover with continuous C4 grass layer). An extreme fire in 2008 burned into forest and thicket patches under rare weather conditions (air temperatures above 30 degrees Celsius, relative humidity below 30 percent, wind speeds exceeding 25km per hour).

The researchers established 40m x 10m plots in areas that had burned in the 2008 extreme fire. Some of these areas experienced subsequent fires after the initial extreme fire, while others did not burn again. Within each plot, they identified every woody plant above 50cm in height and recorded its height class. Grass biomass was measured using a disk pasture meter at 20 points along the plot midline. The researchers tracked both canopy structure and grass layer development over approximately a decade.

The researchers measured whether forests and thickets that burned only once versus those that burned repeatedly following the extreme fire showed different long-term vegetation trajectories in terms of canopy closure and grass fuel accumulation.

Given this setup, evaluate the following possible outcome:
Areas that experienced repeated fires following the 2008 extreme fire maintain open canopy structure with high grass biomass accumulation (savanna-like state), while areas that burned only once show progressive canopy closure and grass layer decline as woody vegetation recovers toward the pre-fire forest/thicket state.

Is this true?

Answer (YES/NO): YES